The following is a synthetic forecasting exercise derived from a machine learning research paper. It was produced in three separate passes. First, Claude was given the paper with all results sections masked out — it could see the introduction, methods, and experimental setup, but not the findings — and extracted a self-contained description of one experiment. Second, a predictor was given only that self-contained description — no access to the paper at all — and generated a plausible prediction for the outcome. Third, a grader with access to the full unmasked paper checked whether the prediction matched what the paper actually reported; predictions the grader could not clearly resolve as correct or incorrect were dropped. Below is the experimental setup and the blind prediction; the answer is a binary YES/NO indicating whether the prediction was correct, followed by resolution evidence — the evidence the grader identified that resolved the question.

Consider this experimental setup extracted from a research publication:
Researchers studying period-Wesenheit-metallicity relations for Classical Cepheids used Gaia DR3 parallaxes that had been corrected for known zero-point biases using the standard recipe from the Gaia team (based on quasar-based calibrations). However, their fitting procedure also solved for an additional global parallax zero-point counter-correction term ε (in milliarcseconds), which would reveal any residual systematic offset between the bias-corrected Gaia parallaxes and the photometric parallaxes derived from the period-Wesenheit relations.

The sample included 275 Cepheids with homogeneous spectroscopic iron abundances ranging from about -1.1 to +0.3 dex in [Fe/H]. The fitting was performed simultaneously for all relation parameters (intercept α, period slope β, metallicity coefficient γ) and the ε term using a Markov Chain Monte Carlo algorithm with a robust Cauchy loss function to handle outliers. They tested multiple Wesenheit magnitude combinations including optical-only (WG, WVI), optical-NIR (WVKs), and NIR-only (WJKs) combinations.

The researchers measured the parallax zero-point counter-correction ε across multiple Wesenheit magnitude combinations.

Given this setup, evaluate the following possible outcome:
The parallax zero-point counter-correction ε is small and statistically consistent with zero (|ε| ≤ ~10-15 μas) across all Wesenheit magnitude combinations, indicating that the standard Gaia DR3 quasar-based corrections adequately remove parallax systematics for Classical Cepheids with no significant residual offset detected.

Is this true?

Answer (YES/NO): NO